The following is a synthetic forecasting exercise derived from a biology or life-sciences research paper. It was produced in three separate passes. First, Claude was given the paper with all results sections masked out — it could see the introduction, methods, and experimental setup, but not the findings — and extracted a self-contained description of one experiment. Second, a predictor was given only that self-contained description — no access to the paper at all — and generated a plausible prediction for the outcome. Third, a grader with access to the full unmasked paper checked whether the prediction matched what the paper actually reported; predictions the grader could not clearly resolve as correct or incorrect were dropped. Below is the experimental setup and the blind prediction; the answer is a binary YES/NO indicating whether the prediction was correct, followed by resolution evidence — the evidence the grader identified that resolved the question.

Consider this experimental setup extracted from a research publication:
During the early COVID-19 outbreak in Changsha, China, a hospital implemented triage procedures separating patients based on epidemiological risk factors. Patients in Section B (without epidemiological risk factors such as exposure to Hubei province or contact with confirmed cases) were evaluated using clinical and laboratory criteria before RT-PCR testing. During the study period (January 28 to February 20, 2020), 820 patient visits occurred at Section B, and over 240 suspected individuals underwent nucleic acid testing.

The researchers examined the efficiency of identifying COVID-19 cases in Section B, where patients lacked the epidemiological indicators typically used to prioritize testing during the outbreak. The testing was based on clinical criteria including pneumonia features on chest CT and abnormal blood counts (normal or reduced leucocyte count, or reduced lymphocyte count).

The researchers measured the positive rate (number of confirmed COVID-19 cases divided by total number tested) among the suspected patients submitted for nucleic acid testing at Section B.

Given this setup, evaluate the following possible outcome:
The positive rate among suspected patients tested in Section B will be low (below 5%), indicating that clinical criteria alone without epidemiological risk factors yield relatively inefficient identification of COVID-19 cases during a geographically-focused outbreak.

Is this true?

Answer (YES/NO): YES